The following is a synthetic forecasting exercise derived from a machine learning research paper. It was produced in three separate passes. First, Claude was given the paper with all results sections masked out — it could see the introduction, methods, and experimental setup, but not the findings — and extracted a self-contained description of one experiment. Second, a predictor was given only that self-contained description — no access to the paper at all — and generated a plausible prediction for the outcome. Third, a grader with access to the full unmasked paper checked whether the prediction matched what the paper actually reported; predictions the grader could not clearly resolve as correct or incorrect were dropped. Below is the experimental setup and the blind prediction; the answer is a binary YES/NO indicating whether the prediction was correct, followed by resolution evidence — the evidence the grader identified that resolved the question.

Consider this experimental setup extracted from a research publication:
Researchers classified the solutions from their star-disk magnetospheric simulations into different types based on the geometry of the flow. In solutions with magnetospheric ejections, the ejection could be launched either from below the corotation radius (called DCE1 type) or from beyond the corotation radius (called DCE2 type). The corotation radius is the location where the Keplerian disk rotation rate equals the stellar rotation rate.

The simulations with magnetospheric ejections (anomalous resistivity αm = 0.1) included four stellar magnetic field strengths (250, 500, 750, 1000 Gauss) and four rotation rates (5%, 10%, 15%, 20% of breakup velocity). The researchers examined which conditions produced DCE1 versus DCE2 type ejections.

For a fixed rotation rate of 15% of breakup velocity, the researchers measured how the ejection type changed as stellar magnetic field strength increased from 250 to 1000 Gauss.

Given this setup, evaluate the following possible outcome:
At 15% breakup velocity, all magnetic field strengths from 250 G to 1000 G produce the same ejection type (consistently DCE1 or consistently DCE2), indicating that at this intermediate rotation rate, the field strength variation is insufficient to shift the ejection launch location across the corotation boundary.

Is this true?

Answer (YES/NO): NO